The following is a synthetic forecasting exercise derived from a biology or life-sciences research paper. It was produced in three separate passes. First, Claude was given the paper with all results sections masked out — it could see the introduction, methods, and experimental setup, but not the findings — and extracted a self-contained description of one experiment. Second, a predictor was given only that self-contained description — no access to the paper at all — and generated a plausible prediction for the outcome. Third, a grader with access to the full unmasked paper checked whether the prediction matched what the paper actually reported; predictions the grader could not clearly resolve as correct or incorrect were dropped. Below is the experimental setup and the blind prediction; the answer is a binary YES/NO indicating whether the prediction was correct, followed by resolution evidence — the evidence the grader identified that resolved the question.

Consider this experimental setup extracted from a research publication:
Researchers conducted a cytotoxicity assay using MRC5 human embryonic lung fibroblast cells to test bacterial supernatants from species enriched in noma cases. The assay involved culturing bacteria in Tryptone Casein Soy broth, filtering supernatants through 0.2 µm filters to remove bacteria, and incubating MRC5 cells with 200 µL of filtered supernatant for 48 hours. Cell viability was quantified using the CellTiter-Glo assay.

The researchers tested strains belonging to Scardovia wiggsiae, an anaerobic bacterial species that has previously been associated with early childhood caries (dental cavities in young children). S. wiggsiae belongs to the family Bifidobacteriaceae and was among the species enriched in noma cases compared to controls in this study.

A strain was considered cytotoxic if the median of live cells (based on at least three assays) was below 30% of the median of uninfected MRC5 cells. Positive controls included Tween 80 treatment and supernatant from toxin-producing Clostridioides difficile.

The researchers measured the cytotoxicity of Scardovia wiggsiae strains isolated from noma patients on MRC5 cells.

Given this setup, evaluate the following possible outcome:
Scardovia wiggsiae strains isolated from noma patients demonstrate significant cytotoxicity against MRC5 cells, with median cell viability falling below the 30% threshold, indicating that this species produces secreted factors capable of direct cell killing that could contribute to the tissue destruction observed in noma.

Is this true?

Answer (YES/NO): YES